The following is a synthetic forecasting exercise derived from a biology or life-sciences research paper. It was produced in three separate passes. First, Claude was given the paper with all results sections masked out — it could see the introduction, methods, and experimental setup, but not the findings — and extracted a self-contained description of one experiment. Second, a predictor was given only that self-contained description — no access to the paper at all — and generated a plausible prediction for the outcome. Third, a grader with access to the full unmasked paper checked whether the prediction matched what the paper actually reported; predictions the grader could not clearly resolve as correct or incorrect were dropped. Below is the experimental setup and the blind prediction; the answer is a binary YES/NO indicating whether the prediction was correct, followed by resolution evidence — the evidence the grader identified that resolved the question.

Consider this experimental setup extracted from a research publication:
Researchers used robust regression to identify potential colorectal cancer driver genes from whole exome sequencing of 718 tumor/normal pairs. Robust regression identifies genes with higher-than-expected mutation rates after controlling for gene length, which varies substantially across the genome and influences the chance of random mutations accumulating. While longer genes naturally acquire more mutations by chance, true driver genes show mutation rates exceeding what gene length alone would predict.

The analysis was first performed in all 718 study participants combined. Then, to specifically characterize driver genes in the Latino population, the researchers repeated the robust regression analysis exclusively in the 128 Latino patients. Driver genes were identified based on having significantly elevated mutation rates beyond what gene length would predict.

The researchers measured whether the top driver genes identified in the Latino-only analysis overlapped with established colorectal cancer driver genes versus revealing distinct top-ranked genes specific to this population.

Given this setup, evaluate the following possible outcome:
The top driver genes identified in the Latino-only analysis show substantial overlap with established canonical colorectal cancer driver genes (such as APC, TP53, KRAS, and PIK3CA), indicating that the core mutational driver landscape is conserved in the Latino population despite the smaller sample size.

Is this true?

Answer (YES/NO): YES